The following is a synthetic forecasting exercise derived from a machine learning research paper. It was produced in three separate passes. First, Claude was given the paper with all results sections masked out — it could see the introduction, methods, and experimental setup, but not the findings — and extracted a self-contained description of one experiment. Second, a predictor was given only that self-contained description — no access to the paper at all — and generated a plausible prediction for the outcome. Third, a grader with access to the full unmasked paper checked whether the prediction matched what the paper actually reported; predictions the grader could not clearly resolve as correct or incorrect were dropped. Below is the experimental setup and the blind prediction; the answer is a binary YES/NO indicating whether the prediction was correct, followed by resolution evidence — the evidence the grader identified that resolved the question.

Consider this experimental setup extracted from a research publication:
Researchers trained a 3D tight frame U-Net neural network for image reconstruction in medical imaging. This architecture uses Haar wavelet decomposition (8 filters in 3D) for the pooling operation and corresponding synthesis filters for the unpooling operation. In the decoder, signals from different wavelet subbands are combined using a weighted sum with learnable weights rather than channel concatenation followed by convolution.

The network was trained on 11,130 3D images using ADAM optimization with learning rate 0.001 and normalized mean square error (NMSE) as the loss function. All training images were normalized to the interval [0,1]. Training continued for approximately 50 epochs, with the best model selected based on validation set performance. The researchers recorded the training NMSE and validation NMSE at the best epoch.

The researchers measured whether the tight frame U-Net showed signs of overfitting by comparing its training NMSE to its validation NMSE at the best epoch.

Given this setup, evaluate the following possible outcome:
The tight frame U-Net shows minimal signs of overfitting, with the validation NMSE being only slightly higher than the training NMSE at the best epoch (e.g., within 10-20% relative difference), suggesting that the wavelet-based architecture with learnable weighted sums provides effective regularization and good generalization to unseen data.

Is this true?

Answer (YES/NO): YES